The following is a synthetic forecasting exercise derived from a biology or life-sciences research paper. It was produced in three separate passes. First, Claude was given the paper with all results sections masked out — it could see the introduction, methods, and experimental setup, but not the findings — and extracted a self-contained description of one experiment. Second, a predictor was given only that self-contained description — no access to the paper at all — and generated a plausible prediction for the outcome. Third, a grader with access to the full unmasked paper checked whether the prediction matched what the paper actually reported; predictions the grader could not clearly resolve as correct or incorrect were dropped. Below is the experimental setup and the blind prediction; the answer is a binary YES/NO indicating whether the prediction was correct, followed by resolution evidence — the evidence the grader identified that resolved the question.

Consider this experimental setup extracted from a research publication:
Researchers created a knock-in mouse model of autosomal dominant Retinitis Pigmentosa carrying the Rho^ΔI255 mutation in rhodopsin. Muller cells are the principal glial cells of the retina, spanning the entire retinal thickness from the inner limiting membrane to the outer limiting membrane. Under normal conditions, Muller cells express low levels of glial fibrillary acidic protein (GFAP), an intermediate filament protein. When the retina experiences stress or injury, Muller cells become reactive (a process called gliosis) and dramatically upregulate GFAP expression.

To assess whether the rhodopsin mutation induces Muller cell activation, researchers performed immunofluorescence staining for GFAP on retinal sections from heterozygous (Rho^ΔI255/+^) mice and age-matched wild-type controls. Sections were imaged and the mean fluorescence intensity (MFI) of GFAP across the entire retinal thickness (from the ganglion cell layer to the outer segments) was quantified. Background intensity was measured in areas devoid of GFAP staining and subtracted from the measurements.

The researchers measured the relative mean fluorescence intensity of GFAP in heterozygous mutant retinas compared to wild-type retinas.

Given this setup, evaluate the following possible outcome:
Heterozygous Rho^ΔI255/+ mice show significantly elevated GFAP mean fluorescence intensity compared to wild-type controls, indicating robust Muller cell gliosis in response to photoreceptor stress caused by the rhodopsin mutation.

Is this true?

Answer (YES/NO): YES